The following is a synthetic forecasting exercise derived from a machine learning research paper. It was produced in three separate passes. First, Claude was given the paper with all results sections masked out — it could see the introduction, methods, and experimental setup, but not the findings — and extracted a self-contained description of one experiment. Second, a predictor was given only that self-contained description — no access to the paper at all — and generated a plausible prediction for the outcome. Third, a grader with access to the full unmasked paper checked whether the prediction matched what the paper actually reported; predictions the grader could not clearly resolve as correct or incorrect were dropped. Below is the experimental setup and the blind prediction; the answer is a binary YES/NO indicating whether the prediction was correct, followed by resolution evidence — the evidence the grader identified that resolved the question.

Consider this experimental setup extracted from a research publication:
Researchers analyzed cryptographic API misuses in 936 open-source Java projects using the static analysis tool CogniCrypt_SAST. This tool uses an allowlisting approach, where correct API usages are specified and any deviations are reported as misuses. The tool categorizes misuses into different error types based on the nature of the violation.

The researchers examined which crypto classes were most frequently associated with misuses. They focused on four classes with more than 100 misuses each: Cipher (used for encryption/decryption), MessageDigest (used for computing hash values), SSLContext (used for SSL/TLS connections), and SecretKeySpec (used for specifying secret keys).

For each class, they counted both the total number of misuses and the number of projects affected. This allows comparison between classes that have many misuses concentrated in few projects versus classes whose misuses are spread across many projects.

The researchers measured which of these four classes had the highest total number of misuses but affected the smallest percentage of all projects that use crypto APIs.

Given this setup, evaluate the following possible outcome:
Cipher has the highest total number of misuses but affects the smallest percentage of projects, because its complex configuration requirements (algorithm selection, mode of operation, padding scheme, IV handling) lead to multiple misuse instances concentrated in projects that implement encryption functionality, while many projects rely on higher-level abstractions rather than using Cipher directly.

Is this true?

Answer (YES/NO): YES